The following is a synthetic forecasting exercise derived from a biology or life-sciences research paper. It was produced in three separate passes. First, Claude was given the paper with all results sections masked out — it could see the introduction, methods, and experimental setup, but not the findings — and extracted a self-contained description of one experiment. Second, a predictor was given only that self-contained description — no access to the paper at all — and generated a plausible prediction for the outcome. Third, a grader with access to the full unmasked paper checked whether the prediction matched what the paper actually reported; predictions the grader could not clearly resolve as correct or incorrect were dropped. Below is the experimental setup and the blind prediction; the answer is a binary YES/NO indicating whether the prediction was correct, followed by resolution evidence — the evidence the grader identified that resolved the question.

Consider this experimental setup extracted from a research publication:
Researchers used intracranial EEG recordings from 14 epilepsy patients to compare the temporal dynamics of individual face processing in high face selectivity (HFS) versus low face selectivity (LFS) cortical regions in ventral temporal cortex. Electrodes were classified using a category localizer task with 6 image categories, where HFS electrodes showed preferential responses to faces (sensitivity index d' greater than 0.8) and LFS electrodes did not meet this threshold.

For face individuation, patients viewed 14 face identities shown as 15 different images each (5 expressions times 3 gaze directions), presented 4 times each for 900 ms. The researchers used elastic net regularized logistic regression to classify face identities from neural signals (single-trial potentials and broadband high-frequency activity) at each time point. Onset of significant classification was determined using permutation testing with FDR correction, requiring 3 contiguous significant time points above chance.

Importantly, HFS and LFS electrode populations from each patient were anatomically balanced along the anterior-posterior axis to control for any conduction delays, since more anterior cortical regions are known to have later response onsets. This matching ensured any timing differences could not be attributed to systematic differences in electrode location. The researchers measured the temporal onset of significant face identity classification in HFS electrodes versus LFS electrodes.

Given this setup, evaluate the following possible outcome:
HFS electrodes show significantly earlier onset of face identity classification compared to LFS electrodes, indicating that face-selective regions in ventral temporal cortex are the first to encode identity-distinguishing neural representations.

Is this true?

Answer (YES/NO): YES